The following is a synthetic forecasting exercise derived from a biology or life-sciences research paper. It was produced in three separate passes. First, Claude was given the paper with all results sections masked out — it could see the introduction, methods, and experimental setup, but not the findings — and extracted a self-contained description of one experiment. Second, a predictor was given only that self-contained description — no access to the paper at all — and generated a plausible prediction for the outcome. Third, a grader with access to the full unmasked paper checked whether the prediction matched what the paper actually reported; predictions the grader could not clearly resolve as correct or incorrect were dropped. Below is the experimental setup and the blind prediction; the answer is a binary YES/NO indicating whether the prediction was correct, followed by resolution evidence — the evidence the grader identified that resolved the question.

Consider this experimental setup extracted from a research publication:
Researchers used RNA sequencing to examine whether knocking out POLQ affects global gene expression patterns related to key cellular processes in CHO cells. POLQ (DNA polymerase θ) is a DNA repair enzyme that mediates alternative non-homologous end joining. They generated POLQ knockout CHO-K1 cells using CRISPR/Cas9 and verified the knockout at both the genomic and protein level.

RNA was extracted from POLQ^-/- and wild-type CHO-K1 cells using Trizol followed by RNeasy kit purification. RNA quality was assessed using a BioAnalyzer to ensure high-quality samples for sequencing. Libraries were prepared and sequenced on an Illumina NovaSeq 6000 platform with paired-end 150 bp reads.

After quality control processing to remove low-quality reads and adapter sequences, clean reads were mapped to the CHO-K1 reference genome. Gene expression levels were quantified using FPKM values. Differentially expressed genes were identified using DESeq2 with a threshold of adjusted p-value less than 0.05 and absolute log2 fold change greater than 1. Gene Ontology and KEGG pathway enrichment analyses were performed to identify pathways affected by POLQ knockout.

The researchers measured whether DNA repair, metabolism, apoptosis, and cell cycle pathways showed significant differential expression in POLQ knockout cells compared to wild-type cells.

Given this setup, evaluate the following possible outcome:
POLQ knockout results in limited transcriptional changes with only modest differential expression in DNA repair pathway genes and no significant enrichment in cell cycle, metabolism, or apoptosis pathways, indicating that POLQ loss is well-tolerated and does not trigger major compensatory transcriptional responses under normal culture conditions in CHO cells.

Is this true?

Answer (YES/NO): YES